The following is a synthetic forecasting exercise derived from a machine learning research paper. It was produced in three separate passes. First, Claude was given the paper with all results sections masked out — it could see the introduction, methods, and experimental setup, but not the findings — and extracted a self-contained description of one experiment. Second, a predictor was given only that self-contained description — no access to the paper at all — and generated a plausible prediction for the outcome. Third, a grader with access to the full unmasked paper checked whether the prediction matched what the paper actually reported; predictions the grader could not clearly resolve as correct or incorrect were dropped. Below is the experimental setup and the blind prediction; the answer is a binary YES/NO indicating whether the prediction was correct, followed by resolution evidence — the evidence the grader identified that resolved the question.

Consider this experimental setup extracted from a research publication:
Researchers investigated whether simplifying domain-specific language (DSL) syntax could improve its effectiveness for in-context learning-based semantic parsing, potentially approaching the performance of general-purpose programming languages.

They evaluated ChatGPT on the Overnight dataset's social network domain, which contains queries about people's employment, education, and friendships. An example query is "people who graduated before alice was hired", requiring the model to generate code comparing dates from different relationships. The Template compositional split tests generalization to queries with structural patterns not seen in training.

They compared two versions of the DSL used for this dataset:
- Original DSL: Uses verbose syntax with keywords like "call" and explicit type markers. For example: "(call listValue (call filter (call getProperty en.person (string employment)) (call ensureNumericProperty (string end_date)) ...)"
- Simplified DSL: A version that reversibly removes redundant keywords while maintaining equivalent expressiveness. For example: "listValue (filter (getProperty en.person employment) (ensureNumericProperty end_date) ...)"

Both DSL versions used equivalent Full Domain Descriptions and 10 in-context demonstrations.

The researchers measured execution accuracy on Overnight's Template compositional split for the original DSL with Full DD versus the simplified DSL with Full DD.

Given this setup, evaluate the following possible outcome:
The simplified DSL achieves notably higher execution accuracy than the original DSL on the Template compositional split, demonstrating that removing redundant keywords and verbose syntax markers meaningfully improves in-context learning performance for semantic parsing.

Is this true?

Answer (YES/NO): NO